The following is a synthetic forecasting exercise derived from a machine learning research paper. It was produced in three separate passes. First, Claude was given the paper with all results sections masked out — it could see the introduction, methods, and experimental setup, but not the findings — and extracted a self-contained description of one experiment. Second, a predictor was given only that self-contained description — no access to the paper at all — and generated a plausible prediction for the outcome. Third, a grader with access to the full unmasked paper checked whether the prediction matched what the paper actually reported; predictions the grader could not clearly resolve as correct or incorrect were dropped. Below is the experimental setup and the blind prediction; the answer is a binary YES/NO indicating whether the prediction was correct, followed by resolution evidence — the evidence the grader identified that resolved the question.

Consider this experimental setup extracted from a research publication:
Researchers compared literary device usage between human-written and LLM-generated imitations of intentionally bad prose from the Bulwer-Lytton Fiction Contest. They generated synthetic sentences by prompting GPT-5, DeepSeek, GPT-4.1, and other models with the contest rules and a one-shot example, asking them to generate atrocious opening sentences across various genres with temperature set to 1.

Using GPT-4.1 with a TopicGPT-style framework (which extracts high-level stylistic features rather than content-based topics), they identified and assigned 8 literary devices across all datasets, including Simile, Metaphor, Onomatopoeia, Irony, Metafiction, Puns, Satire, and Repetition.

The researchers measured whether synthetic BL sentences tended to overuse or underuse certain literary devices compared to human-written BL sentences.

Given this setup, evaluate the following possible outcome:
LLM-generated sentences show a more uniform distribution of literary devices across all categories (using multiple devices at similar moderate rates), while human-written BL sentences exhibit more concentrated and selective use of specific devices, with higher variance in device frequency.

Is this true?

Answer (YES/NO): NO